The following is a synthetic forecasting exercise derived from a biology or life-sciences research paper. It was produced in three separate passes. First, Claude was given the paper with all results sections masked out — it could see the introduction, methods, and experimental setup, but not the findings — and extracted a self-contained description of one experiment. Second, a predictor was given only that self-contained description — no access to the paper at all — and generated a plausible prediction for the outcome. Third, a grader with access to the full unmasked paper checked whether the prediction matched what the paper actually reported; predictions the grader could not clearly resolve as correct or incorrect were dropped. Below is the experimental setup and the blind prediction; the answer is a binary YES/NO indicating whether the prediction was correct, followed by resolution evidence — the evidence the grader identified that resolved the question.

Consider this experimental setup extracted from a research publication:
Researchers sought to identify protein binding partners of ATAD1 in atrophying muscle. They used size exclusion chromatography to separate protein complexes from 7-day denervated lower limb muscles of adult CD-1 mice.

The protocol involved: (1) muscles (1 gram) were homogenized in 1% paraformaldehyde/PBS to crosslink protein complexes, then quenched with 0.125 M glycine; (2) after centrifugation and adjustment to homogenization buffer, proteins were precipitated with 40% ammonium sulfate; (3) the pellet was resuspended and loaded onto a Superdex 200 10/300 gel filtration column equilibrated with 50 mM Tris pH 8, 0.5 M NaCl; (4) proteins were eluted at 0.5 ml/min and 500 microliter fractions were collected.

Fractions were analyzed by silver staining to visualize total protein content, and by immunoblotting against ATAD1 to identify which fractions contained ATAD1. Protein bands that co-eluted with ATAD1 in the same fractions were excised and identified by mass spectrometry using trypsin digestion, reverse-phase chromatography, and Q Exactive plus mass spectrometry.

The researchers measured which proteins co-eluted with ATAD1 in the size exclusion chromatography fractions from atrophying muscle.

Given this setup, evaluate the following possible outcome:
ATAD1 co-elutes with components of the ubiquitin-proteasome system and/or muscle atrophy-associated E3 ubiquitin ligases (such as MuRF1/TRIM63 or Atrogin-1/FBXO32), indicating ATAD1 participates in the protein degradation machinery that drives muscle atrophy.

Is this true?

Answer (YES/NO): YES